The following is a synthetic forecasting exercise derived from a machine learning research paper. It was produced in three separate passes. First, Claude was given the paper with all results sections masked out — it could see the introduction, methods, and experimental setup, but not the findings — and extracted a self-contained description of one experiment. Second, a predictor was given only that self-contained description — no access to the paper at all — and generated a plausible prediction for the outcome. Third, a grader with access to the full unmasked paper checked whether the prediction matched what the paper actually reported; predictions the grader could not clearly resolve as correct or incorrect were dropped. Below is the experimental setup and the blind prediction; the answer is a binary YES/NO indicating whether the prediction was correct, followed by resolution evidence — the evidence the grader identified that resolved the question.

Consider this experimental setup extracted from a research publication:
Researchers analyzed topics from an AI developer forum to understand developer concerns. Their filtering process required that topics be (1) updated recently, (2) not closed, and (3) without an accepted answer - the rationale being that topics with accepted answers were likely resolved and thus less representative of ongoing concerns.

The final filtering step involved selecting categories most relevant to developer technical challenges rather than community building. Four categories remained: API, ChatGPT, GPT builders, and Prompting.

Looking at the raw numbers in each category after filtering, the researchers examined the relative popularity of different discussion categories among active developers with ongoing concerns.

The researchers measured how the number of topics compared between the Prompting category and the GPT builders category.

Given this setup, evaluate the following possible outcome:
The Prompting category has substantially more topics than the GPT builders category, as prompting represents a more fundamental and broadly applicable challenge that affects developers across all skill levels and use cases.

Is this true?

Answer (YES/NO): NO